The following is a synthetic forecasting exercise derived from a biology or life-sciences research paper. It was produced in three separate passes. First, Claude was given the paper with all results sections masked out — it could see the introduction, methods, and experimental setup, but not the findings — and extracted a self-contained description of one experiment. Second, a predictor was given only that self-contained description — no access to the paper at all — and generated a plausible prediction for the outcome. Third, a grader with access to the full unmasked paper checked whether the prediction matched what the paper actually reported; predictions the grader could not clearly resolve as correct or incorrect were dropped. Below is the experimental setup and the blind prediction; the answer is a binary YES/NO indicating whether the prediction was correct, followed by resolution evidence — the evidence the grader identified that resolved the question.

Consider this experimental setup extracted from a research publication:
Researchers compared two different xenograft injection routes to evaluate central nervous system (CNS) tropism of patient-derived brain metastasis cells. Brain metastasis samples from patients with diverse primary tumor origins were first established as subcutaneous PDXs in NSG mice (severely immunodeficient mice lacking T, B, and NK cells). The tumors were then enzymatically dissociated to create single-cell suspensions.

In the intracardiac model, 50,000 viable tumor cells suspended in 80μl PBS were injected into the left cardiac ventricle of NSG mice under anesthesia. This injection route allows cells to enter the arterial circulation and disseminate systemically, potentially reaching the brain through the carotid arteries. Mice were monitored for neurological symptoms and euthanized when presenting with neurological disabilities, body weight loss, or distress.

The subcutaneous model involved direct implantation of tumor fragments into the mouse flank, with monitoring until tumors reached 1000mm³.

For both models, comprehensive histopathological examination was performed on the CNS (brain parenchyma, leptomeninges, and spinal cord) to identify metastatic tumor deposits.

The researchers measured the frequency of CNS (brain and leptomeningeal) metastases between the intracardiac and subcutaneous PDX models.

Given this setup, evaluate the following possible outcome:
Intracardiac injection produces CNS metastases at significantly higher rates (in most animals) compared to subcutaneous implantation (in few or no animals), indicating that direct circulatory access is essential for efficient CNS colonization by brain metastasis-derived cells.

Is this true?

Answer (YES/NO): NO